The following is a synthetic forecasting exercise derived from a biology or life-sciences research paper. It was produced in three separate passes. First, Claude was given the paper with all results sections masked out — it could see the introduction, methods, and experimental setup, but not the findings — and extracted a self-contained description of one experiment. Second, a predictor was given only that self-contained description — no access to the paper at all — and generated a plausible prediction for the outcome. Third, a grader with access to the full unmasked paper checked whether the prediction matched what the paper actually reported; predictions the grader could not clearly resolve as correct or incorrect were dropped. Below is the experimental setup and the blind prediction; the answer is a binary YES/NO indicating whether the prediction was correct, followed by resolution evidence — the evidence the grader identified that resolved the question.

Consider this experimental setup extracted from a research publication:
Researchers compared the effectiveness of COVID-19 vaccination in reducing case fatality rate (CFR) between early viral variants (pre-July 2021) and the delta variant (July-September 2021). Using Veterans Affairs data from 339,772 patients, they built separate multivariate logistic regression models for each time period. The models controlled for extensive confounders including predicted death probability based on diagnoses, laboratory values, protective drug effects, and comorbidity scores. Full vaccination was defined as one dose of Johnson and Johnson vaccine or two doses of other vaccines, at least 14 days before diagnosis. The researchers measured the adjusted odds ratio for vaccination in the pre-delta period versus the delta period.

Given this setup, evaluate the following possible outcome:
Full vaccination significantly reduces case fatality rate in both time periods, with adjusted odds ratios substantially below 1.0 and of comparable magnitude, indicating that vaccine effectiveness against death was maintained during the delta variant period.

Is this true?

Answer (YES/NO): NO